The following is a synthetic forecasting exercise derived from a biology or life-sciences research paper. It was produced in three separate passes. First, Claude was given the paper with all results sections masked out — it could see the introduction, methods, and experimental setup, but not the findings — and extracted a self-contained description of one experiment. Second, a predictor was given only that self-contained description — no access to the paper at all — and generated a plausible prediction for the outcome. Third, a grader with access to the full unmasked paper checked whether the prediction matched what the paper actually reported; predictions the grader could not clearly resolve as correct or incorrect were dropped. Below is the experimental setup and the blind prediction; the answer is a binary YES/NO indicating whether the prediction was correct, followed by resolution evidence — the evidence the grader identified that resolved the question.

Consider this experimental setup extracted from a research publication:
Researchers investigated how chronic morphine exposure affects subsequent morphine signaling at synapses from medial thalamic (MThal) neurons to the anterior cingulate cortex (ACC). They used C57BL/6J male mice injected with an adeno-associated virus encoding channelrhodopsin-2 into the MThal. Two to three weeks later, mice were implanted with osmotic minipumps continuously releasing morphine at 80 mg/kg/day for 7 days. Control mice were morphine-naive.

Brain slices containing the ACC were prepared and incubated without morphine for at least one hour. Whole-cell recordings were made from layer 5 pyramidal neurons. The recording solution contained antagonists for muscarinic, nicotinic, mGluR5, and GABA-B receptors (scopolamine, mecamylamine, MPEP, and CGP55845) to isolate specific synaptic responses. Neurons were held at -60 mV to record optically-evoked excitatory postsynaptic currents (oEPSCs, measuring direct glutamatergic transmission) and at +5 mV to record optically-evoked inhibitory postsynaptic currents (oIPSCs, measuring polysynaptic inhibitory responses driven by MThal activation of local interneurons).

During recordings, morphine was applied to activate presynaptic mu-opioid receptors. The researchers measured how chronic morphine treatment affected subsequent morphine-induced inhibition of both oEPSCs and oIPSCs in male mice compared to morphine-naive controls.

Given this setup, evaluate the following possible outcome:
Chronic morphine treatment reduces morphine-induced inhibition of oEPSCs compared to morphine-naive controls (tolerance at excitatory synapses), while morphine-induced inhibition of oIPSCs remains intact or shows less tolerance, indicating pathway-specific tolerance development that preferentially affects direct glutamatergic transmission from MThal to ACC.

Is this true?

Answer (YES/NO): NO